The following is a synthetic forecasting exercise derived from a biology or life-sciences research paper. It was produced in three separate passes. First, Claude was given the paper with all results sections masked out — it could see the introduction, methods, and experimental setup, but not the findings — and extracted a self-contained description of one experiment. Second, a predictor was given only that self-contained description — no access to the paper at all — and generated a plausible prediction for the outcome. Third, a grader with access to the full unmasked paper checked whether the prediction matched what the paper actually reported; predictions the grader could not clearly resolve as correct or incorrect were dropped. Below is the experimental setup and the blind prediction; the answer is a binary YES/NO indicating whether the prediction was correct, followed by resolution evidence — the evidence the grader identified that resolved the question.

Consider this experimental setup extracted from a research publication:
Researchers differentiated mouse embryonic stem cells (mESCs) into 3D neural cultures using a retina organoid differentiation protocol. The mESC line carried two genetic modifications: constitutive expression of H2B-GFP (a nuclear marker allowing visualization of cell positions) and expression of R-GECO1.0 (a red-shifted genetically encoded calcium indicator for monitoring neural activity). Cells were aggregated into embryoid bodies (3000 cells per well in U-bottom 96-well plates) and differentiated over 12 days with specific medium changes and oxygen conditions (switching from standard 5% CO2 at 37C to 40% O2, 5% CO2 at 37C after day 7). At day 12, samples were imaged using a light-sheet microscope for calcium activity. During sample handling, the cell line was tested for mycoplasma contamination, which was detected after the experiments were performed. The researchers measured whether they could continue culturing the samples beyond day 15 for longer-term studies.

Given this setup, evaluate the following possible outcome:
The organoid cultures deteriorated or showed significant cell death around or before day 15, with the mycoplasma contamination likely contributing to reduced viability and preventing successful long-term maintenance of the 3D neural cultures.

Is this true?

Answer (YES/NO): NO